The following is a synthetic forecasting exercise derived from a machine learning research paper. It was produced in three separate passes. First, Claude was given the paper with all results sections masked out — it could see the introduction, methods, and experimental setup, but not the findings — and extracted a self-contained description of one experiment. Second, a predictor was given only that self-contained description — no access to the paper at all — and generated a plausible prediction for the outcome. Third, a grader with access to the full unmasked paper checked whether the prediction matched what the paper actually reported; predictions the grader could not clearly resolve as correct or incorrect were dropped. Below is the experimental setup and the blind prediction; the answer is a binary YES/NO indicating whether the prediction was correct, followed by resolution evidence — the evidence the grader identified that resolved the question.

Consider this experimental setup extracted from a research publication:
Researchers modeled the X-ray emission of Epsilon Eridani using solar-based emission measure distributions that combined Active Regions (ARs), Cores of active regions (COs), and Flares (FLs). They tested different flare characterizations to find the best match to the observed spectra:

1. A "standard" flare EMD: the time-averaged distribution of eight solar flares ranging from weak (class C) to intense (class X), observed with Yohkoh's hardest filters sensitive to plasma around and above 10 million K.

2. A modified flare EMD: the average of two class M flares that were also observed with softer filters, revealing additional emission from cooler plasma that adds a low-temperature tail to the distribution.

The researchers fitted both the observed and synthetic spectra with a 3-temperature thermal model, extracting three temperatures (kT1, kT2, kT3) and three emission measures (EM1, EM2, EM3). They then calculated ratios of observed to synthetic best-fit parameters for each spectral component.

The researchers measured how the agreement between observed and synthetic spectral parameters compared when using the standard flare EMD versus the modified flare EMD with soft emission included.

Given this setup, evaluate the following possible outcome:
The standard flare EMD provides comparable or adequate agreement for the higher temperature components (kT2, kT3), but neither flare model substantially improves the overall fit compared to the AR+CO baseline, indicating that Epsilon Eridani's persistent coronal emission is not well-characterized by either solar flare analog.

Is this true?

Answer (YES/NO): NO